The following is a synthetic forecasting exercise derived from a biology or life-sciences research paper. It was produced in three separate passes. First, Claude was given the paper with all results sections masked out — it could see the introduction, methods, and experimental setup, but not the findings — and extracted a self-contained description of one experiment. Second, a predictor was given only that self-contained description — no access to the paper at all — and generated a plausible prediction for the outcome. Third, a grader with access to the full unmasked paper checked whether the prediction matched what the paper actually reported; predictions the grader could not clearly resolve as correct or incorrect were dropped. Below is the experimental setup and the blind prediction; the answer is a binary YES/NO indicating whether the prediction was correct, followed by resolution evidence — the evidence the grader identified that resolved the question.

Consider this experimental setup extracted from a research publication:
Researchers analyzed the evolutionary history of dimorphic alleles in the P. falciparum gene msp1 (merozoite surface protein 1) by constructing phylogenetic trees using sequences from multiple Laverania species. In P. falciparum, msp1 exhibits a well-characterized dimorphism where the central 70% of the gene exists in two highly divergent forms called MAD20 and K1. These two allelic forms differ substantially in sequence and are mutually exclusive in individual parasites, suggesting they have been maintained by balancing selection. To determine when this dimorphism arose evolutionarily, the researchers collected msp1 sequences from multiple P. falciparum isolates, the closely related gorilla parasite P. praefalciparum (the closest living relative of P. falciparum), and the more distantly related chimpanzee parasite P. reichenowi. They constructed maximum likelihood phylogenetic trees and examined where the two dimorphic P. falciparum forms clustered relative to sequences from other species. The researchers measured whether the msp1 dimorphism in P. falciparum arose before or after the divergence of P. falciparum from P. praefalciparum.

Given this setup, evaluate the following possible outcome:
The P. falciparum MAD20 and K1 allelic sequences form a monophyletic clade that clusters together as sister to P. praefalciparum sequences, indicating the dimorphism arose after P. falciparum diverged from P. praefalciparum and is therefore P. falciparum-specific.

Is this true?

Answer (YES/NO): NO